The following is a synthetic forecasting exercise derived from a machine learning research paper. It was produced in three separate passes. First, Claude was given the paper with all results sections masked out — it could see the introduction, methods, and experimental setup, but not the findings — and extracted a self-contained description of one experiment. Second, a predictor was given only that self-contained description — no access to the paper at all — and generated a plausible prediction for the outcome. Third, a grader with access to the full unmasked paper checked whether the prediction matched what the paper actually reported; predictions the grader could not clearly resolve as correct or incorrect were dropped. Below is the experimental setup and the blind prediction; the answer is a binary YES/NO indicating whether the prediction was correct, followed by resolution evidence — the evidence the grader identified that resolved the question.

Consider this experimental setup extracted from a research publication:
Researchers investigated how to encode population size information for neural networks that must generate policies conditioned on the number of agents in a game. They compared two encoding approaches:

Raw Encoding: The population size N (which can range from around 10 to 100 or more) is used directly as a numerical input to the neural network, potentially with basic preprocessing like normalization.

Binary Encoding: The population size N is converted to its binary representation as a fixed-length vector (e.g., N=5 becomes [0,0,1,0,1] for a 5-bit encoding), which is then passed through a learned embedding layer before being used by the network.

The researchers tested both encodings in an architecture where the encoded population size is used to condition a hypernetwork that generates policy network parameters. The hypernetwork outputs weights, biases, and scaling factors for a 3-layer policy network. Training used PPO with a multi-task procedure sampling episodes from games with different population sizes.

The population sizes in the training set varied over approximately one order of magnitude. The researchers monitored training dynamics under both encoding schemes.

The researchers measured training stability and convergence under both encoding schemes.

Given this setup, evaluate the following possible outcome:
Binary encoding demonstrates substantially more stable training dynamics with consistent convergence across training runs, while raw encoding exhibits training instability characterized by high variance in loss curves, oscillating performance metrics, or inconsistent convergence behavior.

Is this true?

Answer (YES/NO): YES